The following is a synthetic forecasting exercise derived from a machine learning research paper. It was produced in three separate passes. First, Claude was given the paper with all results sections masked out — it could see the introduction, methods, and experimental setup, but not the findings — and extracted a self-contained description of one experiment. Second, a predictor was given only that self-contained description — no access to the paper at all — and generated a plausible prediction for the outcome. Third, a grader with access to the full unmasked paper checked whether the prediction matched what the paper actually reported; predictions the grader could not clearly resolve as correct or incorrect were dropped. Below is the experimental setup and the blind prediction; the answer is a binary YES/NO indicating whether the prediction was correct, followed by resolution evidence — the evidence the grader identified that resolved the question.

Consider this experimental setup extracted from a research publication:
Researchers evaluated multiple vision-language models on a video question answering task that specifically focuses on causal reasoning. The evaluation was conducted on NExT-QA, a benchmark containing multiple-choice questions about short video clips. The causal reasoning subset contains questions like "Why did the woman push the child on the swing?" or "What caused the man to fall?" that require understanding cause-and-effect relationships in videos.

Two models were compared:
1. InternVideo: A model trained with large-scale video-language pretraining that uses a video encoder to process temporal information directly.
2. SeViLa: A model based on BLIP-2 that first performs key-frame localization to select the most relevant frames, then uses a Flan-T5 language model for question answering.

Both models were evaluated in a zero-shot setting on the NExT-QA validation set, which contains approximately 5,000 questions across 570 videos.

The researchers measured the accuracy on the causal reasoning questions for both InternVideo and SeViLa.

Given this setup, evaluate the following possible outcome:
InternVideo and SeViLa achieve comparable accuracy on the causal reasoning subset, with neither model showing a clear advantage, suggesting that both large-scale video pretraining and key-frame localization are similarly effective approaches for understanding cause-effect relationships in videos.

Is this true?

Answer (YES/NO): NO